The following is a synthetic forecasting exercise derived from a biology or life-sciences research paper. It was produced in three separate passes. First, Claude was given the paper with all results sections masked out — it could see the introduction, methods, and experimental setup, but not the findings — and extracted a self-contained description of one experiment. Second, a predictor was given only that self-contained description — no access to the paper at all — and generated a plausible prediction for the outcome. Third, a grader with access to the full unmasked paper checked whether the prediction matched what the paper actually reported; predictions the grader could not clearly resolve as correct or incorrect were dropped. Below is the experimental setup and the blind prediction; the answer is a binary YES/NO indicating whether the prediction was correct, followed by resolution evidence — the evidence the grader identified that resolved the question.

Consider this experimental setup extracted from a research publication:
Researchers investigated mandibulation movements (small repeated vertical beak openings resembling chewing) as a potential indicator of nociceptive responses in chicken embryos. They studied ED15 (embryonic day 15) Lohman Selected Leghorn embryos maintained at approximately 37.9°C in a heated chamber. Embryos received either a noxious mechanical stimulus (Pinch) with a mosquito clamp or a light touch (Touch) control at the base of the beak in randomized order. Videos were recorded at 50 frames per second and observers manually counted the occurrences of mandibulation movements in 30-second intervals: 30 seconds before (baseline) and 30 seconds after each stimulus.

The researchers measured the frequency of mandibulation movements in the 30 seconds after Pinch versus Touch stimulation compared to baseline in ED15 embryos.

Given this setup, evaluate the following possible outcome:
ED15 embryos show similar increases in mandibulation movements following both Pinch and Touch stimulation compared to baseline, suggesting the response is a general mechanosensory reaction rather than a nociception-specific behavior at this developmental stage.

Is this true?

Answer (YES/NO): NO